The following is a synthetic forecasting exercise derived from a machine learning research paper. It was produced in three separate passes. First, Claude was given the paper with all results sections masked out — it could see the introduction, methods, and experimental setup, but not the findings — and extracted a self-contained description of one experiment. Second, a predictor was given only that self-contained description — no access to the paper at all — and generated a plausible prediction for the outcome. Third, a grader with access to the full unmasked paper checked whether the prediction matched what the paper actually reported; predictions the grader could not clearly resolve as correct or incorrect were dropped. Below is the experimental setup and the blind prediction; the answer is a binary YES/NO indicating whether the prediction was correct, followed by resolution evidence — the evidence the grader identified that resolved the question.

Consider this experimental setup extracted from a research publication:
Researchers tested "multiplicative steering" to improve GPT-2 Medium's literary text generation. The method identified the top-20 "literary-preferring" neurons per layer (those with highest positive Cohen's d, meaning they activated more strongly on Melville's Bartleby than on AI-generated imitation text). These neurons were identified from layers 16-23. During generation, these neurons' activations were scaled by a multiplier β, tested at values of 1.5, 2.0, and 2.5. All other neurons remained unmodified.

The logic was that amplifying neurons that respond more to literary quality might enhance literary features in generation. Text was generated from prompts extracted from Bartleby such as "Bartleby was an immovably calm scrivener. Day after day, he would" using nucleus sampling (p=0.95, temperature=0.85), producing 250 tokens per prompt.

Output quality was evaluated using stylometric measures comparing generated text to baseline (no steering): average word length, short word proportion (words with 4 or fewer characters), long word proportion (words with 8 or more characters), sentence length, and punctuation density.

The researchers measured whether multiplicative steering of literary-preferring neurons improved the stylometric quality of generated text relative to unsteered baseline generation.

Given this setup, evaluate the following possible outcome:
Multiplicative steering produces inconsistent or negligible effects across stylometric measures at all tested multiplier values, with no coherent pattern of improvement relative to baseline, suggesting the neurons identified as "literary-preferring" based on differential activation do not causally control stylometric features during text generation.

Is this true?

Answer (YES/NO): NO